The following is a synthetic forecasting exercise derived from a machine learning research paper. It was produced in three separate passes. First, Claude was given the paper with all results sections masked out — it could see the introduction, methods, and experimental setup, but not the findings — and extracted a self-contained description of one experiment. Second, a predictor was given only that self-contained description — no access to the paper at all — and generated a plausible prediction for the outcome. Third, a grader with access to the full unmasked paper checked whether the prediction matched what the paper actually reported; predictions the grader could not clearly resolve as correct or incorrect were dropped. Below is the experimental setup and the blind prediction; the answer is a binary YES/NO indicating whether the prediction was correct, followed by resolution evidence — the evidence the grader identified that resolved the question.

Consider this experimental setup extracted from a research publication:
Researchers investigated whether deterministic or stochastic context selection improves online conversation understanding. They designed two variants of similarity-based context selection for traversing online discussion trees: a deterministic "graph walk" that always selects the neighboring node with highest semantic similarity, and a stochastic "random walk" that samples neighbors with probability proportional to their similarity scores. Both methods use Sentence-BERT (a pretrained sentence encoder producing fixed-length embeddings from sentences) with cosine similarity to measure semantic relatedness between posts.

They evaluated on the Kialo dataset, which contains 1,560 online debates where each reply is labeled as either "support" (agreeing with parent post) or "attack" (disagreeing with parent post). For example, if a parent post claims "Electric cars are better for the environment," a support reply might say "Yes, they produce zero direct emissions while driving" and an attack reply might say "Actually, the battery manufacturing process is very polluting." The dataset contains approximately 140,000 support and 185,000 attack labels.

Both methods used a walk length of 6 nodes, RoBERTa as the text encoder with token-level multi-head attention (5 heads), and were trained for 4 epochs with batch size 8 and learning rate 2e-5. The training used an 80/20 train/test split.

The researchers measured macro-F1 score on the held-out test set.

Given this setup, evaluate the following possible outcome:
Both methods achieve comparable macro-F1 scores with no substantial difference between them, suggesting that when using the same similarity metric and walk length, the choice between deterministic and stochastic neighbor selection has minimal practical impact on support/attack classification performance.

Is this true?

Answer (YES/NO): NO